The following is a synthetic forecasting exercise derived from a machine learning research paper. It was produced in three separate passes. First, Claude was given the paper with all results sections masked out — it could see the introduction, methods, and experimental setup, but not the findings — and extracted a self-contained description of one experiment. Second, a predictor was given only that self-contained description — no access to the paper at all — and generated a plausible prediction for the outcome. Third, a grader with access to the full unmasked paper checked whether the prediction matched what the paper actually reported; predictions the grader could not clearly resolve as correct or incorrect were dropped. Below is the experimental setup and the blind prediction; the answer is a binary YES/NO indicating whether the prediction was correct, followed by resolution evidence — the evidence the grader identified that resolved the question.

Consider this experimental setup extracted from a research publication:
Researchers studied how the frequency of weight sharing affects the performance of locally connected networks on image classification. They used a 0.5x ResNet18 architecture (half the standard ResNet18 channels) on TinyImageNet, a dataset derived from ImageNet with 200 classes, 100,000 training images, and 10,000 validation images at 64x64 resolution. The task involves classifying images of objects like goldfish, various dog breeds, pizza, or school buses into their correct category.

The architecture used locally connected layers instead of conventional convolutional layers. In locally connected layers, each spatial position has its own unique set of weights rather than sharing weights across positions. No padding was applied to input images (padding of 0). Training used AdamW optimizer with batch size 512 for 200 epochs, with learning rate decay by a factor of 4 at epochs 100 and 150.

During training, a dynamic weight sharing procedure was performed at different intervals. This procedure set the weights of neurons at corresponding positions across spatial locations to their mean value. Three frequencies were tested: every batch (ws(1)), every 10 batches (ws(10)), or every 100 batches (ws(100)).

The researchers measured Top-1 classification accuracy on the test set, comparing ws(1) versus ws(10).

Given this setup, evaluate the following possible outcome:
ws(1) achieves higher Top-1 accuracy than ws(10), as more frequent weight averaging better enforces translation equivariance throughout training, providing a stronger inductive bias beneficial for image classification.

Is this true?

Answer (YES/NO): NO